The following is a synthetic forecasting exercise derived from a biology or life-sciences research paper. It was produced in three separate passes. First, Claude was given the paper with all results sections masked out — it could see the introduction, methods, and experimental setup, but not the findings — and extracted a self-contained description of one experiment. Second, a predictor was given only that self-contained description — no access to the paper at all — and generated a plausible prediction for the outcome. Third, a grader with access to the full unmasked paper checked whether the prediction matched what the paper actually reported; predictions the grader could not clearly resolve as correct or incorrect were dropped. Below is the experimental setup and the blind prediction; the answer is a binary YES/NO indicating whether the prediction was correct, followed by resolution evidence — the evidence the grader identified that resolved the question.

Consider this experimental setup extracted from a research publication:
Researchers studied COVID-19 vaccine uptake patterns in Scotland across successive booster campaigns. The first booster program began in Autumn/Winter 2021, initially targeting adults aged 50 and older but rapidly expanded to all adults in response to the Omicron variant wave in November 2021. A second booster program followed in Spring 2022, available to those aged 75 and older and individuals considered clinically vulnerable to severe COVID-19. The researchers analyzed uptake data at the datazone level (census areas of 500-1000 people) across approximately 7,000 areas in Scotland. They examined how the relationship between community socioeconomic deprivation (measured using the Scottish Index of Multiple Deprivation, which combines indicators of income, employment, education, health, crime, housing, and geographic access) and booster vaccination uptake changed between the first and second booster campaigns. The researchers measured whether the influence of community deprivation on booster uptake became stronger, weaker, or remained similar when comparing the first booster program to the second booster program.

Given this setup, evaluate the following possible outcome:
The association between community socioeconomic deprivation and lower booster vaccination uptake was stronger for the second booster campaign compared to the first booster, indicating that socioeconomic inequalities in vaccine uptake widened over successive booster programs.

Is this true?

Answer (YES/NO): YES